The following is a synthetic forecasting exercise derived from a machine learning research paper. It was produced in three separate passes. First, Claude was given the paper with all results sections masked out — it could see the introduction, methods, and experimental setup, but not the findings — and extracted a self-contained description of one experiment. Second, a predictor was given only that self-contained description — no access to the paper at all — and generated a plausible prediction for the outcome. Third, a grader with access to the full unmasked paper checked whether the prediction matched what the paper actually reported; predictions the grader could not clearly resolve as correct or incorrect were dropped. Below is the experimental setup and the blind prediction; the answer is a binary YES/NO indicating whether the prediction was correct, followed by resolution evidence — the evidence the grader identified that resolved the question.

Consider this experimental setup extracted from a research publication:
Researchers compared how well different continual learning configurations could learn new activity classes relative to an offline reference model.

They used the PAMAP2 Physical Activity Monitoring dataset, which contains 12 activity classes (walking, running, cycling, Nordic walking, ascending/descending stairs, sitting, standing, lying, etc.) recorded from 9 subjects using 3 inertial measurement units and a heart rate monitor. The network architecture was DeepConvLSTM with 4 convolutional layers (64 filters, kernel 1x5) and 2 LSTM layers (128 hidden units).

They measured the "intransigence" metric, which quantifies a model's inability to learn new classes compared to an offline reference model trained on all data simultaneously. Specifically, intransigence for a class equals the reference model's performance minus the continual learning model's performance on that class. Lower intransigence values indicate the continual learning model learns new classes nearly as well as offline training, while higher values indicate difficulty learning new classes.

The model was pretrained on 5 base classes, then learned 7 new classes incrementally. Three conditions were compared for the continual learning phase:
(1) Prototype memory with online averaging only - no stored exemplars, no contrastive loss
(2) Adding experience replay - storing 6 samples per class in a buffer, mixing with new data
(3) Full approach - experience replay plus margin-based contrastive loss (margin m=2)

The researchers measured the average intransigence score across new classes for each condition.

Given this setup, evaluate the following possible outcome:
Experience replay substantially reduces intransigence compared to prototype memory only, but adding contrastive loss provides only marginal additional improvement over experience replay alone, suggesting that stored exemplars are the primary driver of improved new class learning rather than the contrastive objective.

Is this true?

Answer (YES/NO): NO